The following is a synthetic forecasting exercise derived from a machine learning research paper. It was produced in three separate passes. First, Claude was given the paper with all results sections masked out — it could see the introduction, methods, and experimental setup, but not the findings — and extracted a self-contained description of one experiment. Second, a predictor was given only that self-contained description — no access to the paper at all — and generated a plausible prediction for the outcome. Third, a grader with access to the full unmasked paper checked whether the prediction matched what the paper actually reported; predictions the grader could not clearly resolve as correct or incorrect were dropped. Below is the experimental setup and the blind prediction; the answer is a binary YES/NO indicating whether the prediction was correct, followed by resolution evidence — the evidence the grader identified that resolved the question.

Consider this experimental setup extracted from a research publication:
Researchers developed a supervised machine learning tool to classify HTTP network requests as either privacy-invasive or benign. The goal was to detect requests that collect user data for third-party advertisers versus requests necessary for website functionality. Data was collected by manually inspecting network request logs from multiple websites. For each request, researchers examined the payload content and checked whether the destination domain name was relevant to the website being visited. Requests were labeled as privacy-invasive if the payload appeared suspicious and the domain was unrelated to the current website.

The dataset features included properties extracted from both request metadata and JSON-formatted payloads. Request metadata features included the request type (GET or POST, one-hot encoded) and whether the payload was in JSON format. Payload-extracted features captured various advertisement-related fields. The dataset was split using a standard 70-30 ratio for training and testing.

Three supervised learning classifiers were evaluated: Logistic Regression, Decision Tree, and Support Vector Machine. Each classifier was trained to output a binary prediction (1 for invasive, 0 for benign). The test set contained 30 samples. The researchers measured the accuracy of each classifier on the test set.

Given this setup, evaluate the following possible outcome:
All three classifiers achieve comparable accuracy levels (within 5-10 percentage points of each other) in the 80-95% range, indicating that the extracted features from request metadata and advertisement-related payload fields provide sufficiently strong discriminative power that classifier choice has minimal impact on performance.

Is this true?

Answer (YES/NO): NO